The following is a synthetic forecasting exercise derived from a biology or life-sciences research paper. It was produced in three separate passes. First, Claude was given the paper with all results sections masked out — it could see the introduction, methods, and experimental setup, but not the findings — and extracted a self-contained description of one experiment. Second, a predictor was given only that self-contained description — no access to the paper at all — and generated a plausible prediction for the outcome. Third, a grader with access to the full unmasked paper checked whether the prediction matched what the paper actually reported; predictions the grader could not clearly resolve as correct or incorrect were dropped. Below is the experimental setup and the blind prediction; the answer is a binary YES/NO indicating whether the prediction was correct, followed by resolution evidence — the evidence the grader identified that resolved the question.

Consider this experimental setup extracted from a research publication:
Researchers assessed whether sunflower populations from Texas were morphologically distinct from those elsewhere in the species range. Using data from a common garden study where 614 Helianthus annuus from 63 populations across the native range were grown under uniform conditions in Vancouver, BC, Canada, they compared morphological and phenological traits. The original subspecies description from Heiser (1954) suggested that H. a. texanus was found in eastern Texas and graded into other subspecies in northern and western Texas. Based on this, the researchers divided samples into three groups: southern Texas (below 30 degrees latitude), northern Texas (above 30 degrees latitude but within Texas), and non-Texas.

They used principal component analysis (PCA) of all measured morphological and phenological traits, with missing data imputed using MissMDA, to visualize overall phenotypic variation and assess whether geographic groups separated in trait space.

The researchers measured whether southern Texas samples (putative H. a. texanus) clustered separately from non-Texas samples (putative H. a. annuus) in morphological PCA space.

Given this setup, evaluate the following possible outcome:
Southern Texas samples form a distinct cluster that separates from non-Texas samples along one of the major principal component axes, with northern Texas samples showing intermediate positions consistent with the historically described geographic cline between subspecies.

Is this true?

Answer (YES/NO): NO